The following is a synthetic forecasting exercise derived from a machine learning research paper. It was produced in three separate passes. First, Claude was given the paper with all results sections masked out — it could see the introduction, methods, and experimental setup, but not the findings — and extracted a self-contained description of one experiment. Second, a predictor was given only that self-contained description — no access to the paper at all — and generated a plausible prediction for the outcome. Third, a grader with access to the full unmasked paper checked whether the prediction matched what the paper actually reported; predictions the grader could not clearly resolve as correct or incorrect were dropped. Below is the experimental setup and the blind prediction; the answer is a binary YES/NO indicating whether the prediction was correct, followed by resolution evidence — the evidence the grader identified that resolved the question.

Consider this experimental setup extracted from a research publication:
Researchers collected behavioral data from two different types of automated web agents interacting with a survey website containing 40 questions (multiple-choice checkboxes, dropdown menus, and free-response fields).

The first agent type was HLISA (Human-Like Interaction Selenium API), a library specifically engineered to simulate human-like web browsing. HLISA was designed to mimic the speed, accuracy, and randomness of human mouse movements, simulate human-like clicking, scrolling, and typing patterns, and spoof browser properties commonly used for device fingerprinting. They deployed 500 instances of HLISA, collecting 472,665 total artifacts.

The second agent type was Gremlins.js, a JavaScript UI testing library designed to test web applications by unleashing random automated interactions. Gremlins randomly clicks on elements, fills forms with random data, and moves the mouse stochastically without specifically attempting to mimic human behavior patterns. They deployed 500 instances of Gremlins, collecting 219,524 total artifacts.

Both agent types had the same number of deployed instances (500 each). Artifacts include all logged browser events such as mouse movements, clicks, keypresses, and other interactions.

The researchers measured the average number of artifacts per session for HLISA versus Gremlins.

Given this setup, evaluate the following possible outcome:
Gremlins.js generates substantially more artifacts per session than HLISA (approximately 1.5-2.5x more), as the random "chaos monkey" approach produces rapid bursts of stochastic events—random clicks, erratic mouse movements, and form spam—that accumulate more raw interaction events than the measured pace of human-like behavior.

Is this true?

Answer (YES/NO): NO